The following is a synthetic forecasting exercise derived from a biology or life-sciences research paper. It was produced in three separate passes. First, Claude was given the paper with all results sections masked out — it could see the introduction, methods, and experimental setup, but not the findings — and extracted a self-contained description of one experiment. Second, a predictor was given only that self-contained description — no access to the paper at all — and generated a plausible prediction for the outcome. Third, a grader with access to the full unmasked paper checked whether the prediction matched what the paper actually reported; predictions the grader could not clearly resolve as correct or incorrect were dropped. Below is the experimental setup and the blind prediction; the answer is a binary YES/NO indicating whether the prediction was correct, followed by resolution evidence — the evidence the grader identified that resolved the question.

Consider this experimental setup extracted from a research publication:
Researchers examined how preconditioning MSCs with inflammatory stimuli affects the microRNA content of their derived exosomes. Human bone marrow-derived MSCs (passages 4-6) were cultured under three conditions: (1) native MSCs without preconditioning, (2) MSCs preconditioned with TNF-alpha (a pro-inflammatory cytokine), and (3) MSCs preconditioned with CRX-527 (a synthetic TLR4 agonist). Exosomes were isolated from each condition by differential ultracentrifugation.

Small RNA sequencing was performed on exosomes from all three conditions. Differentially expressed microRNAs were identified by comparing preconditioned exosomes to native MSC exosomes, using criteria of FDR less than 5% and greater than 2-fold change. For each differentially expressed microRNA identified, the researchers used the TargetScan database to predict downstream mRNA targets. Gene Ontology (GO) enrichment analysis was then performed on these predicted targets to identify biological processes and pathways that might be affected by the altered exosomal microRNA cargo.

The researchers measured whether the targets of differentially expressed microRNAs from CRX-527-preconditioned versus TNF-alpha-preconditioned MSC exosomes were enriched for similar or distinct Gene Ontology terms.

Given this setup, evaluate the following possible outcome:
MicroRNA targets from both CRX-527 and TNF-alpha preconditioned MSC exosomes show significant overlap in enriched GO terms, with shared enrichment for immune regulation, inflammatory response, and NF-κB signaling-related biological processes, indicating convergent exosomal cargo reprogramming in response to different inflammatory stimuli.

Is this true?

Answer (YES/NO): NO